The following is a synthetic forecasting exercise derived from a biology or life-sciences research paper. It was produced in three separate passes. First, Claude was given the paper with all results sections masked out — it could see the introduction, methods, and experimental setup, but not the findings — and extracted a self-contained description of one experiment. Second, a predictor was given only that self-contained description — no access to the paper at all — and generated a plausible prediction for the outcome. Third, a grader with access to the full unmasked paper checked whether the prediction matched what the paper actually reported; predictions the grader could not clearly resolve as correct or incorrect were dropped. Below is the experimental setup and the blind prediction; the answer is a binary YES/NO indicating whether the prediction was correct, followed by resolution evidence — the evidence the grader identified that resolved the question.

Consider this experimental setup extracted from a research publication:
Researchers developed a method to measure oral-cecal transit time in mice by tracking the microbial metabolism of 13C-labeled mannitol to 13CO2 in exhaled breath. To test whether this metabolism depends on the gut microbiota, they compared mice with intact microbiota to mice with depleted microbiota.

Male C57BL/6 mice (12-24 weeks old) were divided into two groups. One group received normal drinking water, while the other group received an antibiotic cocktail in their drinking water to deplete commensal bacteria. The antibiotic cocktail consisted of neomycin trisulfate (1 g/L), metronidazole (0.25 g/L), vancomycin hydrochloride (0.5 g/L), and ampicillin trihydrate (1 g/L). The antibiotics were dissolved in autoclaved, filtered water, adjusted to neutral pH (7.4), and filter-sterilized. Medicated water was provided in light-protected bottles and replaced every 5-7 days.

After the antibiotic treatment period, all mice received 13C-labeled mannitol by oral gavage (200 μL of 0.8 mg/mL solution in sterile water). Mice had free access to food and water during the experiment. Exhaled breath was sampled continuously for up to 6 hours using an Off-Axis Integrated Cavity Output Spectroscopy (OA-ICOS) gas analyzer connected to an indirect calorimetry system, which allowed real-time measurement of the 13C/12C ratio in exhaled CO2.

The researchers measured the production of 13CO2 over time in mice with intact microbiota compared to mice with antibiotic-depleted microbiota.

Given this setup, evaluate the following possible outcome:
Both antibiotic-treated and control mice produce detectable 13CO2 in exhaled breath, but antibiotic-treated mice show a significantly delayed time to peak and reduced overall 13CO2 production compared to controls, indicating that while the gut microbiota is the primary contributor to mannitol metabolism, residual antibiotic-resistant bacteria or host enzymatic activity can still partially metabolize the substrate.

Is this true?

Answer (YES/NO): NO